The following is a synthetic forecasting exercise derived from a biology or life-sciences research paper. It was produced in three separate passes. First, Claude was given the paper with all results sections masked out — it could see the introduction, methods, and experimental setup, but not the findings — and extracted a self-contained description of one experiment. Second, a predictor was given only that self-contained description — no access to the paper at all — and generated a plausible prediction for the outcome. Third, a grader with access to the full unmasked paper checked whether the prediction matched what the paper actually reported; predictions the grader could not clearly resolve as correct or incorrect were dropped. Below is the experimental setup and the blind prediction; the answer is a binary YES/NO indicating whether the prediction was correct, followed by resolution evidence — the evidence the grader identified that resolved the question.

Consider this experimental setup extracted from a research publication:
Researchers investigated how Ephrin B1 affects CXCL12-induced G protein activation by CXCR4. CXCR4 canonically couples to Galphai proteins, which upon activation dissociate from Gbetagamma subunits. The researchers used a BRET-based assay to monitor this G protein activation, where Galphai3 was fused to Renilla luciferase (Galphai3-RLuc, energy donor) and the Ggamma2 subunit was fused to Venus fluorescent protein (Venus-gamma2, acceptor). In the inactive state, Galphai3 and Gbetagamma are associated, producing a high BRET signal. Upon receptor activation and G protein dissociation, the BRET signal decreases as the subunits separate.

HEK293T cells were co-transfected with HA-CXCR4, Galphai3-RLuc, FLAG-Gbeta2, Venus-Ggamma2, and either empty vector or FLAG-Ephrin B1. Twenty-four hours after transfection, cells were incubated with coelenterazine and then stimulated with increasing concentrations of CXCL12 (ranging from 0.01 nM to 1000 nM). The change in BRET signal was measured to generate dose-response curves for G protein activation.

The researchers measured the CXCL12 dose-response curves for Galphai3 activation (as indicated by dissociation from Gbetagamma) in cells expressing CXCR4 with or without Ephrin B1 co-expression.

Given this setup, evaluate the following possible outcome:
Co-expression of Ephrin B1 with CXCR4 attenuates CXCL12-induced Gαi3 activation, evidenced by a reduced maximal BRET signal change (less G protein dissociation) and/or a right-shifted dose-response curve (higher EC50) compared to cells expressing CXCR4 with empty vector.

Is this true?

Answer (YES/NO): YES